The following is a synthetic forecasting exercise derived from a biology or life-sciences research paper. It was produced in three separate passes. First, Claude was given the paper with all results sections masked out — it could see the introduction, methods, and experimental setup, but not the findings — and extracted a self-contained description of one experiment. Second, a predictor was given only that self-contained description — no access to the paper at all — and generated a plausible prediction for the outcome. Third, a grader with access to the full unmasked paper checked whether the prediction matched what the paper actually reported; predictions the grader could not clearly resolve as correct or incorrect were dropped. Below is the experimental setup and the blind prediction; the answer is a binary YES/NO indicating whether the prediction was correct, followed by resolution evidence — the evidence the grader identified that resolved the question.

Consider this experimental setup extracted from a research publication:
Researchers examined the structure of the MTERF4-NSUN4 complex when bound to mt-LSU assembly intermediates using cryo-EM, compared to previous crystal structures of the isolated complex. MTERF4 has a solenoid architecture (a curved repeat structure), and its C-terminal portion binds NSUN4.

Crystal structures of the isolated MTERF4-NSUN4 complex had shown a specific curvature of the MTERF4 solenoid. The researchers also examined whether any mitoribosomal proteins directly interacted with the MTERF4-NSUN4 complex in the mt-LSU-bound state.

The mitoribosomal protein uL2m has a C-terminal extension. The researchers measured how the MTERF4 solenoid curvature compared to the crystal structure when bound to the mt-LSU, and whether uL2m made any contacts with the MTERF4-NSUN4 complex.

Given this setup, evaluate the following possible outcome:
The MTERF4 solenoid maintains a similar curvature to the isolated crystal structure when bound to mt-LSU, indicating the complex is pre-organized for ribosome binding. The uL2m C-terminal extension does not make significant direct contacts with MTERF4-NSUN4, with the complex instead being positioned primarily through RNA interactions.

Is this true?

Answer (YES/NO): NO